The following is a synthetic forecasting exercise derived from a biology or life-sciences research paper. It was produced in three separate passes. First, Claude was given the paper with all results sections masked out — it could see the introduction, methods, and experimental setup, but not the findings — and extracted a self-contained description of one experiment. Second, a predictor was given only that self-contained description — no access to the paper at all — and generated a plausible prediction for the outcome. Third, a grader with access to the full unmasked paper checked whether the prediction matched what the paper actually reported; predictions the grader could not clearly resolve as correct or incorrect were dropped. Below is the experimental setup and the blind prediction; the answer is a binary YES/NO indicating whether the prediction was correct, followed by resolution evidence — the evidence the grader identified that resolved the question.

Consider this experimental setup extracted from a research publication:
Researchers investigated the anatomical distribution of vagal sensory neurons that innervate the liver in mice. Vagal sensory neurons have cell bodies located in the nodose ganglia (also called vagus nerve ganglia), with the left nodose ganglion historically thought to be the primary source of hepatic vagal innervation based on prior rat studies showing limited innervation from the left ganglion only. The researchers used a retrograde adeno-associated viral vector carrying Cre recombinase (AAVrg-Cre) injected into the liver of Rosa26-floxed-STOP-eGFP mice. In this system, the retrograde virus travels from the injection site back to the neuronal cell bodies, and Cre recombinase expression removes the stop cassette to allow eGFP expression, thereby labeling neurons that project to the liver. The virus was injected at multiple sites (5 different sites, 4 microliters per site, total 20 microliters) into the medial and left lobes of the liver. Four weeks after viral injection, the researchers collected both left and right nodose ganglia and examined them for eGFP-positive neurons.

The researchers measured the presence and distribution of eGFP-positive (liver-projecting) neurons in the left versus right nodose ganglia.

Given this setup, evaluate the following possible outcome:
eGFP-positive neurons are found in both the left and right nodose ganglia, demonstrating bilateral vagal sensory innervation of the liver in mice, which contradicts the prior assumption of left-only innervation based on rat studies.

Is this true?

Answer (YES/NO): YES